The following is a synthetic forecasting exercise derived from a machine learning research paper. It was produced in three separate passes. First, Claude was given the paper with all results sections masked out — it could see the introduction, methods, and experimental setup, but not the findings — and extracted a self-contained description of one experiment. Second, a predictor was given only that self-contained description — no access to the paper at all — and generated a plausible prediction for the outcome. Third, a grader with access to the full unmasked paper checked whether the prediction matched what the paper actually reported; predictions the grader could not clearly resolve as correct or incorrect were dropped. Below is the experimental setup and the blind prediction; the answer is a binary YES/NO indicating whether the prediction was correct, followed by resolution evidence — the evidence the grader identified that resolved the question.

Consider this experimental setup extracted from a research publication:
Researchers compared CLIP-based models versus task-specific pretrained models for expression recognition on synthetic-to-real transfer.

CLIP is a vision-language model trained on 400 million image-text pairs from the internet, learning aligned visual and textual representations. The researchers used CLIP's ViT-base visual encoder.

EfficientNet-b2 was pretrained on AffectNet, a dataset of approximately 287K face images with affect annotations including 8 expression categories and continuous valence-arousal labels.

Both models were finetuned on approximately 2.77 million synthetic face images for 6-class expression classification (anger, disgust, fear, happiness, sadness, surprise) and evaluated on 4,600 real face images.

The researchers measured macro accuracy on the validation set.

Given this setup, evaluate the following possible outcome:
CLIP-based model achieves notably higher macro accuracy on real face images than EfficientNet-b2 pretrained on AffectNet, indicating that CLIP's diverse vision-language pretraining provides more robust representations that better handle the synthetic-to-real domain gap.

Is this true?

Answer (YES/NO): NO